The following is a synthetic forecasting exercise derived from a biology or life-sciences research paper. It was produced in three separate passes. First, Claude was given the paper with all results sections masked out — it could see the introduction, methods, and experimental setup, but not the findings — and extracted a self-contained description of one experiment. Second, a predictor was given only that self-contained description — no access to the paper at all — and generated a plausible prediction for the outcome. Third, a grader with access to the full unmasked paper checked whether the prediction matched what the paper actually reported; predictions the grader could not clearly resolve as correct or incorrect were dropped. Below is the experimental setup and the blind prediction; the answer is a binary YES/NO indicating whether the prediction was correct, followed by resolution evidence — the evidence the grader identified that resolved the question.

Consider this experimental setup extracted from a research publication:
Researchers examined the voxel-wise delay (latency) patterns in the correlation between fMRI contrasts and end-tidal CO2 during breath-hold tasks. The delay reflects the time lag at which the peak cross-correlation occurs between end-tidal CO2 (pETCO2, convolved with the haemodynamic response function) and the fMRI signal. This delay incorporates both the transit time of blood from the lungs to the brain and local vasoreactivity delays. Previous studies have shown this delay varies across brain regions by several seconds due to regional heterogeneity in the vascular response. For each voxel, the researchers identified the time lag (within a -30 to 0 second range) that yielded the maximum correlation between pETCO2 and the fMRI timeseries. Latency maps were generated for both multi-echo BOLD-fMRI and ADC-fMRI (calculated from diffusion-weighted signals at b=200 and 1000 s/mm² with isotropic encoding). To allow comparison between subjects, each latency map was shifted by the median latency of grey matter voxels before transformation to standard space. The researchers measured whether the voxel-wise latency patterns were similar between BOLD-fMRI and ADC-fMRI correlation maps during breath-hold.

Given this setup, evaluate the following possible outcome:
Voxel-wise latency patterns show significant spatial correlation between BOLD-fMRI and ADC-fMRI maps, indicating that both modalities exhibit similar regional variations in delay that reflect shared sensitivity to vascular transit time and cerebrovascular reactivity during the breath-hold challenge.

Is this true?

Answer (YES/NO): NO